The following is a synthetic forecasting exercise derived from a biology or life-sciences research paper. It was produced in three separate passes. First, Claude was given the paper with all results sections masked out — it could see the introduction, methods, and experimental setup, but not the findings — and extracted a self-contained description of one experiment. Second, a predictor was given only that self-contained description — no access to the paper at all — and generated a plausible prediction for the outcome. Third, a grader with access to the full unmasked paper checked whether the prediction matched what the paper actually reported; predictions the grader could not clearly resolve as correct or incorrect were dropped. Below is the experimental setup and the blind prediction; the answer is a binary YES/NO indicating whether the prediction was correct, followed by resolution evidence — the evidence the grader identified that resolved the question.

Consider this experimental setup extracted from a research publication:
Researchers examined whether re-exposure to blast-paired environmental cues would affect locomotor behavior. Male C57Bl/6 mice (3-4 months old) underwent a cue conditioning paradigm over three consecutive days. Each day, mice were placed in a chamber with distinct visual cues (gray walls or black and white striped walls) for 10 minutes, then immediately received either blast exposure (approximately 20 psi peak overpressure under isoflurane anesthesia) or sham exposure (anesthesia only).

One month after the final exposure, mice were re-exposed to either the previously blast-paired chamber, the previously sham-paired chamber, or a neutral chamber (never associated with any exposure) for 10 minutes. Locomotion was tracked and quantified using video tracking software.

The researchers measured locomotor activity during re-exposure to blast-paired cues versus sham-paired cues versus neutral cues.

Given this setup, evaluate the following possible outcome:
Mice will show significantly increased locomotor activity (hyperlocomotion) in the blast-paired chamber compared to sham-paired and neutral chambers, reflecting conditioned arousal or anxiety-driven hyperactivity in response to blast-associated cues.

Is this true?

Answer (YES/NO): NO